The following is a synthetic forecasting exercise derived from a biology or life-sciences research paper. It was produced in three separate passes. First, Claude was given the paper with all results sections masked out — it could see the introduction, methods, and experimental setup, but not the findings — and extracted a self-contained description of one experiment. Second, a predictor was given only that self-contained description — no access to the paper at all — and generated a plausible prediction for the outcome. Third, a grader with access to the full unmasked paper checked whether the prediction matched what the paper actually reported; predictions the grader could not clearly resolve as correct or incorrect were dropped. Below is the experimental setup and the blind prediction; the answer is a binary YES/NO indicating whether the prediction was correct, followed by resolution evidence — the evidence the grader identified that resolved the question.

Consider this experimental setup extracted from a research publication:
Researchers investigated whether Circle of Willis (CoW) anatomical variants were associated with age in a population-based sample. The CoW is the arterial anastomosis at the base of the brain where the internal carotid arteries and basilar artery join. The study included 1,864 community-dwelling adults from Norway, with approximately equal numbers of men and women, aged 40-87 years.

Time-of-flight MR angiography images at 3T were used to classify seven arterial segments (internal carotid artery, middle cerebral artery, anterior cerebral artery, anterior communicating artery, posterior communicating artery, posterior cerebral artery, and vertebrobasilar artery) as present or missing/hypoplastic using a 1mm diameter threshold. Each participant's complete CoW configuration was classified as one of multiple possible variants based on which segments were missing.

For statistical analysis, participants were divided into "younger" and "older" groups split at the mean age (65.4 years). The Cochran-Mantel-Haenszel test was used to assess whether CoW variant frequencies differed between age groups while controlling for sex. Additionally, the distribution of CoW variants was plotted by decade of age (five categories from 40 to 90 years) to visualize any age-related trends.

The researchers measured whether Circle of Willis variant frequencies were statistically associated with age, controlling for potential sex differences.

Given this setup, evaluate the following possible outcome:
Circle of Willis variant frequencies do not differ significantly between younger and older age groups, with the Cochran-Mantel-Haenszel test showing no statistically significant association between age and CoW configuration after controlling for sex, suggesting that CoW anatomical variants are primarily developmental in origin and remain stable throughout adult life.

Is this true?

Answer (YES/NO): NO